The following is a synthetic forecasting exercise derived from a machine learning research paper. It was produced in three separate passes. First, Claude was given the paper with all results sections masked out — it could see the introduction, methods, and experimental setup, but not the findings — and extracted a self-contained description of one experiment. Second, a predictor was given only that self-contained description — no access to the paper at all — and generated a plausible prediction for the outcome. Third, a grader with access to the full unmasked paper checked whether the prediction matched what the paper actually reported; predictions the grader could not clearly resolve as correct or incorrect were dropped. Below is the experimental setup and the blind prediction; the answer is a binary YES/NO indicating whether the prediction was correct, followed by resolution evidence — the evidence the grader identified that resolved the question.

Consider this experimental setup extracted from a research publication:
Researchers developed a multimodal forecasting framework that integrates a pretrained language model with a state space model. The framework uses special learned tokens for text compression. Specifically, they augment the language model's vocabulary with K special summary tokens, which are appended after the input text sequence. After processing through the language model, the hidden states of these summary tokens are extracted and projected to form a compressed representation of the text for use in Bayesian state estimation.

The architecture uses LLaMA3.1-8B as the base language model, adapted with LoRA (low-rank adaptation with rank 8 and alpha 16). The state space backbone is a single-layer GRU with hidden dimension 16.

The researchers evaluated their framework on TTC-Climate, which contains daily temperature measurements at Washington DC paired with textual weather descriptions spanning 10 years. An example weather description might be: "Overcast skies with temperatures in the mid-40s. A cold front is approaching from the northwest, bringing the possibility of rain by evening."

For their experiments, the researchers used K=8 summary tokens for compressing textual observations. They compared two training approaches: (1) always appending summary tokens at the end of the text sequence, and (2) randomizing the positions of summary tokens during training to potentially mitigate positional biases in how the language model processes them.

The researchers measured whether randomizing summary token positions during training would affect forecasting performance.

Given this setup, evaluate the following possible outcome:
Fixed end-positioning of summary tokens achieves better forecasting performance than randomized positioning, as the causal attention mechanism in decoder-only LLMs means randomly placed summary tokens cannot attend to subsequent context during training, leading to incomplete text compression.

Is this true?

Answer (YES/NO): NO